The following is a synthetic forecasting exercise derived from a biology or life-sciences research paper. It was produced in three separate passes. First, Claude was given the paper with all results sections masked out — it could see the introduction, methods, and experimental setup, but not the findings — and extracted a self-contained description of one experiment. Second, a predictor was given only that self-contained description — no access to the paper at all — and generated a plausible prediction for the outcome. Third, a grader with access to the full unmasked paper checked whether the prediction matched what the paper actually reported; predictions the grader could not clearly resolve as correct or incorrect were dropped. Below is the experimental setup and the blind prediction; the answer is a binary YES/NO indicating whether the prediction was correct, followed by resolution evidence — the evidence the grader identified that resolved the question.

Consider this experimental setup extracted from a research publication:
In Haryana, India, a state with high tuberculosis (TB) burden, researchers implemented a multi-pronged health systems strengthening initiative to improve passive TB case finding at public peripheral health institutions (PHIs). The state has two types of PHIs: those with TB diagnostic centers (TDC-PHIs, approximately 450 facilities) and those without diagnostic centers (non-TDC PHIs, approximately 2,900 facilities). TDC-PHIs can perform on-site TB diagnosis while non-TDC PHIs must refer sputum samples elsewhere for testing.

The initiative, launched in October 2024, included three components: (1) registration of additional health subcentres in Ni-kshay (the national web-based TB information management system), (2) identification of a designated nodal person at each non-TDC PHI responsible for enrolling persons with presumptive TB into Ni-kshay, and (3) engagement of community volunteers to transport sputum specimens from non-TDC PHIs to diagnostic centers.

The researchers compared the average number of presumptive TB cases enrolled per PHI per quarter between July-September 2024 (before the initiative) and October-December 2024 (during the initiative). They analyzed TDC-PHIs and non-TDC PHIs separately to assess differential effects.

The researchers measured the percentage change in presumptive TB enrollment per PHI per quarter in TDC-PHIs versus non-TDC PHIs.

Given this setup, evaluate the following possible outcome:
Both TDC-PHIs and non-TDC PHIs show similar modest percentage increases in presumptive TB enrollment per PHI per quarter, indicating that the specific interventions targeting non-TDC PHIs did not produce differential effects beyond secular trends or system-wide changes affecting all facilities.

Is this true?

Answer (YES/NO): NO